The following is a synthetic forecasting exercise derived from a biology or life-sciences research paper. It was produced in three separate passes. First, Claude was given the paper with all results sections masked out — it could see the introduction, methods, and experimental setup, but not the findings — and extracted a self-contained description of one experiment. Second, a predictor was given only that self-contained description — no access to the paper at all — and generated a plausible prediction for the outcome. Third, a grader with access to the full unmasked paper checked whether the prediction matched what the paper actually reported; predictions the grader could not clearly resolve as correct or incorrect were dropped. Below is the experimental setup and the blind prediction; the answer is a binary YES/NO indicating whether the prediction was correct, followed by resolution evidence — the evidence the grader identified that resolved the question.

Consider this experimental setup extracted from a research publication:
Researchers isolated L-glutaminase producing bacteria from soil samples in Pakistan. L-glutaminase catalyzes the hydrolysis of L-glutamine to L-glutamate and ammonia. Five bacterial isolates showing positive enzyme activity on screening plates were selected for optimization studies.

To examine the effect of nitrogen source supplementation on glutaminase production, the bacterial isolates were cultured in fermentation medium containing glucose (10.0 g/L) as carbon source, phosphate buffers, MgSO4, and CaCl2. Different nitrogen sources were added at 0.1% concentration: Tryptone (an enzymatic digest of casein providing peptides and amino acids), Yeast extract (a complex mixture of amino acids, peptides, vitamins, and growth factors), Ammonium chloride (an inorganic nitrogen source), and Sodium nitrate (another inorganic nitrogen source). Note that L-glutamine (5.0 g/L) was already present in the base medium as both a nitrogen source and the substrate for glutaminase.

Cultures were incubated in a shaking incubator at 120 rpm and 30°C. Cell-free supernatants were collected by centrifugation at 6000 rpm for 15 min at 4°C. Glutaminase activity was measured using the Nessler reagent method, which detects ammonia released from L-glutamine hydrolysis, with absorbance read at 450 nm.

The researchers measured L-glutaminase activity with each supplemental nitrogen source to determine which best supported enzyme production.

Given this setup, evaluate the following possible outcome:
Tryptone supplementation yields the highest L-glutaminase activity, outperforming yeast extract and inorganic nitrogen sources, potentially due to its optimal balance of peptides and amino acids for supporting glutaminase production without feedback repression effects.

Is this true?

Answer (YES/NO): NO